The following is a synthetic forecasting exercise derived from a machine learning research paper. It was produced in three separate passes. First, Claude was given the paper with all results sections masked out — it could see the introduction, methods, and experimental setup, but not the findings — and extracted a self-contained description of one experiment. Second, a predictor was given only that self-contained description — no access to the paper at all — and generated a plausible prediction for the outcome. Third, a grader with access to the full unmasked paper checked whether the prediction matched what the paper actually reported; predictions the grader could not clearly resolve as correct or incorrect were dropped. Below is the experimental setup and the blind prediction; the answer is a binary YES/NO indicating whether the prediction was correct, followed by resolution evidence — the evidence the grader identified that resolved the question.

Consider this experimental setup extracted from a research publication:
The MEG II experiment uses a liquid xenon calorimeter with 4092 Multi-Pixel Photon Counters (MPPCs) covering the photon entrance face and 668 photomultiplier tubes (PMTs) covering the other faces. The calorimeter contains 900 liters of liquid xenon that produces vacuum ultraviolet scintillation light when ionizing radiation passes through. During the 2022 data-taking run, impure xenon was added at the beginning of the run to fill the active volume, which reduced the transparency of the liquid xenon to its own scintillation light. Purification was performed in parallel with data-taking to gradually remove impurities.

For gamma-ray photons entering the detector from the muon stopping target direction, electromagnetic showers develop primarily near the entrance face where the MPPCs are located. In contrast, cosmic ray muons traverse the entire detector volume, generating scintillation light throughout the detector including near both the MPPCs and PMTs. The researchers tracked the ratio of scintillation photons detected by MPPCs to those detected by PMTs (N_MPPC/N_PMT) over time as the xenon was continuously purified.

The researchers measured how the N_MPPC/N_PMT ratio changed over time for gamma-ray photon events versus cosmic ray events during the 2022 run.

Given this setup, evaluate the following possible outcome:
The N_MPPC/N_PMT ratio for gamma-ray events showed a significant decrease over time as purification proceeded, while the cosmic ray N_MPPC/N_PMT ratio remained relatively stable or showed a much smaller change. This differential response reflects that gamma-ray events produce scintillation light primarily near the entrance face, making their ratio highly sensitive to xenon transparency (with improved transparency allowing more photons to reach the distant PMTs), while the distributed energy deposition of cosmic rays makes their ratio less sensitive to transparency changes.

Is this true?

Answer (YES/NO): YES